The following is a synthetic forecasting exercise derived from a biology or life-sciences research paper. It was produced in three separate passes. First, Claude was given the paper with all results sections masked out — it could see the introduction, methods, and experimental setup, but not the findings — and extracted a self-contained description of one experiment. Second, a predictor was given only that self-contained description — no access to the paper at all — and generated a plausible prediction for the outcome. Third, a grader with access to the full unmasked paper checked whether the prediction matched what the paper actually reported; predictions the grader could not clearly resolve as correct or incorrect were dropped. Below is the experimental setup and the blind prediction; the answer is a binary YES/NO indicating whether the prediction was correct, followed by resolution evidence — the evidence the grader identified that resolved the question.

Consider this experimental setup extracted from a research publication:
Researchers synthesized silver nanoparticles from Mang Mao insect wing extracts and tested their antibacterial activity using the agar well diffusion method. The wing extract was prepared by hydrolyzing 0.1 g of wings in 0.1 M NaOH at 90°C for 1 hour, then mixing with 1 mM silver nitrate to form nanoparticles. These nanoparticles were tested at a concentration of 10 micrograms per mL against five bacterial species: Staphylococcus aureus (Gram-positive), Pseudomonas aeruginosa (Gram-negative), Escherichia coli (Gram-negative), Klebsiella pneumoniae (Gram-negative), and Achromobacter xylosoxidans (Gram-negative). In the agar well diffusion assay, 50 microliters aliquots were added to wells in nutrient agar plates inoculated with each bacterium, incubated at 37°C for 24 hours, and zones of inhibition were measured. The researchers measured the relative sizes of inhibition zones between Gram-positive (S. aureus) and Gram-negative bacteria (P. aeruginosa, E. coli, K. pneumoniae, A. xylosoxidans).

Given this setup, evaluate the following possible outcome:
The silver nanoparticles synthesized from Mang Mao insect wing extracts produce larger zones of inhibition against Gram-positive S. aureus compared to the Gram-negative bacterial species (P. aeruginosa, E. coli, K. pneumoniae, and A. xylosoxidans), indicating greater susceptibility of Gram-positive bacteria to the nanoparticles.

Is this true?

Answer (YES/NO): YES